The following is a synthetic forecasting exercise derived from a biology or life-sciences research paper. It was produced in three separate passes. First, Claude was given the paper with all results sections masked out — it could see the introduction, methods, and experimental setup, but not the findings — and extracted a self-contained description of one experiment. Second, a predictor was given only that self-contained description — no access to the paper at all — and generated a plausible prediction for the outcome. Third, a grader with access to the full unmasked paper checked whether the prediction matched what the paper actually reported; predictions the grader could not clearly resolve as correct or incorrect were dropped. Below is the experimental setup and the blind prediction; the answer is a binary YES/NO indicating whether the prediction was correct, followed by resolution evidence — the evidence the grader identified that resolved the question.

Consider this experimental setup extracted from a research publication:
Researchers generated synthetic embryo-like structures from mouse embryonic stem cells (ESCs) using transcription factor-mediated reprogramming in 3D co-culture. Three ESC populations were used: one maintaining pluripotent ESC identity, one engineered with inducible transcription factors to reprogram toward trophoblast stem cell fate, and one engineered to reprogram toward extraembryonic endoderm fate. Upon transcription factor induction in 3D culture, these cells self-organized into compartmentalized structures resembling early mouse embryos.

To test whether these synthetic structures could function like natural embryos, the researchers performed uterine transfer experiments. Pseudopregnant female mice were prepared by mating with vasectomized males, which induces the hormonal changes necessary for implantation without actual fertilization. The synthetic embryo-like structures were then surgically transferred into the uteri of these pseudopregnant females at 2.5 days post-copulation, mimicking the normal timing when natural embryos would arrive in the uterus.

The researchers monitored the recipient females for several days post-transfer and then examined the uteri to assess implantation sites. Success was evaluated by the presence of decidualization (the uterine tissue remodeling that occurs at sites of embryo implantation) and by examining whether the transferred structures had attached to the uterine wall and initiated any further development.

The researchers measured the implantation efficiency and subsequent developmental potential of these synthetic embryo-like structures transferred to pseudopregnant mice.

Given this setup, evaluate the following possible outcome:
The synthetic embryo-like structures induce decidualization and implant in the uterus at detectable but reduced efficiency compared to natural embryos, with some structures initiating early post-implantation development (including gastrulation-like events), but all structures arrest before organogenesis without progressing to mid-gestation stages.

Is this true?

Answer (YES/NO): NO